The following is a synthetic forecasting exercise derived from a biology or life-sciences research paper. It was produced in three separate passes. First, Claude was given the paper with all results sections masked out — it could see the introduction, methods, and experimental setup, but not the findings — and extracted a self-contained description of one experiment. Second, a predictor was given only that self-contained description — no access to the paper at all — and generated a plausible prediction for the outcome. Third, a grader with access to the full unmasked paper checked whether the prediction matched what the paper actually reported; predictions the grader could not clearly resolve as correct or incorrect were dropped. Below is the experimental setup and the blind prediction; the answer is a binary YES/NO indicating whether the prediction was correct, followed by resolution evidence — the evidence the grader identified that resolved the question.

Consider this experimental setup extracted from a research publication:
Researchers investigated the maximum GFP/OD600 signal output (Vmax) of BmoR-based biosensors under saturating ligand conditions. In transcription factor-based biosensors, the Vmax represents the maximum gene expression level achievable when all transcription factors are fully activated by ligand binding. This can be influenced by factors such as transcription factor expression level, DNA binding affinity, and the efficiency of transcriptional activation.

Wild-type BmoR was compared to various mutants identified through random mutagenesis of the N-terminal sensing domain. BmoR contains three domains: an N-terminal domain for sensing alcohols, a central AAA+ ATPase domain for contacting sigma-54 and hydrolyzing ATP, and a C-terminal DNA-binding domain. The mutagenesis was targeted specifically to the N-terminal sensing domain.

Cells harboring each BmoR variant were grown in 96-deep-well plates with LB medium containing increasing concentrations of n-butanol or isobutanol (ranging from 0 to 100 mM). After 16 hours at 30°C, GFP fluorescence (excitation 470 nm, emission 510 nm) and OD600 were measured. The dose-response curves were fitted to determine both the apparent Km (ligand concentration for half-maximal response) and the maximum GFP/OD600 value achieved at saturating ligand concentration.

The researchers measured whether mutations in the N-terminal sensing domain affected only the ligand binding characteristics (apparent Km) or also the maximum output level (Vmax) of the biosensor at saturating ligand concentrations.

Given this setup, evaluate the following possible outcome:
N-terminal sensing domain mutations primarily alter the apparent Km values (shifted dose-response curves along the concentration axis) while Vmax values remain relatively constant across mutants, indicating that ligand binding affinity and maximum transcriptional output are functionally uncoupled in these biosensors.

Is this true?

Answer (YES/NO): NO